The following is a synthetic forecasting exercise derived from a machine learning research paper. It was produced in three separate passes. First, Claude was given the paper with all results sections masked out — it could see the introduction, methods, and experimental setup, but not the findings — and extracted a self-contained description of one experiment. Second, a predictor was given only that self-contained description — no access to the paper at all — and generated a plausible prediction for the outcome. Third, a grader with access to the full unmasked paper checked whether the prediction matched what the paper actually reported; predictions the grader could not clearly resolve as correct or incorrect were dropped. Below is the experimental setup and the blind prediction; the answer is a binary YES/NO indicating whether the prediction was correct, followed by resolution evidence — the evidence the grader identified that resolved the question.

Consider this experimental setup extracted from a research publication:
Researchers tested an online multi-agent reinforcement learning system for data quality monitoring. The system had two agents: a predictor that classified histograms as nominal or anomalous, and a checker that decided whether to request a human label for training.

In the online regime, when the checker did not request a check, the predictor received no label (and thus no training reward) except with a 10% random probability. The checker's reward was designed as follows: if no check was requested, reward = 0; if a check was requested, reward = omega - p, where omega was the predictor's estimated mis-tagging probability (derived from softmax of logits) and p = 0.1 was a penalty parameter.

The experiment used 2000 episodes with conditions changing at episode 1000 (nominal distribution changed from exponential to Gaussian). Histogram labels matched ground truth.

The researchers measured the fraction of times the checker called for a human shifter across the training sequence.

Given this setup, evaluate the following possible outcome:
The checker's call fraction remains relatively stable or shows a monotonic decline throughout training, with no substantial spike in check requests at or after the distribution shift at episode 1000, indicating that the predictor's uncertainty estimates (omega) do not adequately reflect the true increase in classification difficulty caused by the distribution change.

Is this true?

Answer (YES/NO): NO